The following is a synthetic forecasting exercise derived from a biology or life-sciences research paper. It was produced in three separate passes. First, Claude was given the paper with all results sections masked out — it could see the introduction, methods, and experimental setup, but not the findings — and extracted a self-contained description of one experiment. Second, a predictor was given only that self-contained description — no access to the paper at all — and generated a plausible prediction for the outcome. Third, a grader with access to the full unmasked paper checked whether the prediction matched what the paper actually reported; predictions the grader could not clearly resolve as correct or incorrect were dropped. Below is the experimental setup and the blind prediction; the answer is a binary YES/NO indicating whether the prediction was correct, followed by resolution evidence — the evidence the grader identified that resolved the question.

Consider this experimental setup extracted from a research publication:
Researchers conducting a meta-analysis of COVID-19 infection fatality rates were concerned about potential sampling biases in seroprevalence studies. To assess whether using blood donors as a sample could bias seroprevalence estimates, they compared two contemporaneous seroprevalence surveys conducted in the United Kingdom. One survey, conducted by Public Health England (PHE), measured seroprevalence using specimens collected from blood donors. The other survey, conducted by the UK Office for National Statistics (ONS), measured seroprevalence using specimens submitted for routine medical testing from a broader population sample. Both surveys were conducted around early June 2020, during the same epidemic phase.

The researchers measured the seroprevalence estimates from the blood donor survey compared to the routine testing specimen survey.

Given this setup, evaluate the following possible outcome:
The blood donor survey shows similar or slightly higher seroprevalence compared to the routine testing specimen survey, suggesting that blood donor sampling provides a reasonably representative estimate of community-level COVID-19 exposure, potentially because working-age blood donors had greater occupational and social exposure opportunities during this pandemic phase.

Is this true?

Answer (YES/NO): NO